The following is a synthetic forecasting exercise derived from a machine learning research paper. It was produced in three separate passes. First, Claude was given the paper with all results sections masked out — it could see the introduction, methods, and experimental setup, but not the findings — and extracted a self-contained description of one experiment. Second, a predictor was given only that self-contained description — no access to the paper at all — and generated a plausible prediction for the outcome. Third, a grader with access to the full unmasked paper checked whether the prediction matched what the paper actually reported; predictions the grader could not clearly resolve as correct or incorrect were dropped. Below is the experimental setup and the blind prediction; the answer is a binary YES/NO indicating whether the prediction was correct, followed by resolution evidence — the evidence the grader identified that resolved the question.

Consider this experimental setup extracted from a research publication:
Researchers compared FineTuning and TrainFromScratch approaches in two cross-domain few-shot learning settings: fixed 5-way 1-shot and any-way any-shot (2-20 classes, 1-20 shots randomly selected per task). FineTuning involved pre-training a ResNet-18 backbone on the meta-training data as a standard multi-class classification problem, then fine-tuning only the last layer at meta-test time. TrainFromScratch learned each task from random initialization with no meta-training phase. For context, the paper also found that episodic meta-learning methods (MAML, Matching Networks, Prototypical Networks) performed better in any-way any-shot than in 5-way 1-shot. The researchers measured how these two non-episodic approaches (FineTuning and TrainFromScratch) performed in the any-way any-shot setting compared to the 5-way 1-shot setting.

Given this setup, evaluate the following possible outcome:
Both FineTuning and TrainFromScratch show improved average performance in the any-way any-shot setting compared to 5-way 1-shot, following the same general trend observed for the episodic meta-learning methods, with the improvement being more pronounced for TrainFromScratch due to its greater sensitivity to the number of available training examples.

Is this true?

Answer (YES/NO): NO